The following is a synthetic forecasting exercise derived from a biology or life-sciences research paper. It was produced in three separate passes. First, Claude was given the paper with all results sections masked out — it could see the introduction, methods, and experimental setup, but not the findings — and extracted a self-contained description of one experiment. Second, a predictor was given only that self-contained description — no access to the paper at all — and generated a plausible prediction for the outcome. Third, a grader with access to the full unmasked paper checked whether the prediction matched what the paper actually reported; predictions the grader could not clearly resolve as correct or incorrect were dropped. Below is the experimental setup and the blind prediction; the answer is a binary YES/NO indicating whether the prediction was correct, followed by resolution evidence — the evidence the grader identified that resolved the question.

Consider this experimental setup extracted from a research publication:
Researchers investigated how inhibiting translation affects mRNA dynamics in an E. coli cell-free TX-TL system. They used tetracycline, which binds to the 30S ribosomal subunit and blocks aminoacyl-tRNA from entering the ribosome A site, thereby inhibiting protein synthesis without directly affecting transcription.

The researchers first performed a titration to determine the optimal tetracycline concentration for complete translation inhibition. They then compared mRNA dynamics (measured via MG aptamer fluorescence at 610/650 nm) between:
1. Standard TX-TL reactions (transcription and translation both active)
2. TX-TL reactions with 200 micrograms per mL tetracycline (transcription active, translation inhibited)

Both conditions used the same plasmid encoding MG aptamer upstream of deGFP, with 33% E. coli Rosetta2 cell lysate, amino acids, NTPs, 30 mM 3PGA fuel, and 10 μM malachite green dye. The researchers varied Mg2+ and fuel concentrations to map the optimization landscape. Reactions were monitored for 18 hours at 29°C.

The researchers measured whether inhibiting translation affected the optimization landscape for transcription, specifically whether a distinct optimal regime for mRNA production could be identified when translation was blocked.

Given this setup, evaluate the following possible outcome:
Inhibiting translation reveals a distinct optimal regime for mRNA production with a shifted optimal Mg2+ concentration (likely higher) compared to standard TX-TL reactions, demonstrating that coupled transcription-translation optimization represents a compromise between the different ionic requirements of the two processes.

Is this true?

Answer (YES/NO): NO